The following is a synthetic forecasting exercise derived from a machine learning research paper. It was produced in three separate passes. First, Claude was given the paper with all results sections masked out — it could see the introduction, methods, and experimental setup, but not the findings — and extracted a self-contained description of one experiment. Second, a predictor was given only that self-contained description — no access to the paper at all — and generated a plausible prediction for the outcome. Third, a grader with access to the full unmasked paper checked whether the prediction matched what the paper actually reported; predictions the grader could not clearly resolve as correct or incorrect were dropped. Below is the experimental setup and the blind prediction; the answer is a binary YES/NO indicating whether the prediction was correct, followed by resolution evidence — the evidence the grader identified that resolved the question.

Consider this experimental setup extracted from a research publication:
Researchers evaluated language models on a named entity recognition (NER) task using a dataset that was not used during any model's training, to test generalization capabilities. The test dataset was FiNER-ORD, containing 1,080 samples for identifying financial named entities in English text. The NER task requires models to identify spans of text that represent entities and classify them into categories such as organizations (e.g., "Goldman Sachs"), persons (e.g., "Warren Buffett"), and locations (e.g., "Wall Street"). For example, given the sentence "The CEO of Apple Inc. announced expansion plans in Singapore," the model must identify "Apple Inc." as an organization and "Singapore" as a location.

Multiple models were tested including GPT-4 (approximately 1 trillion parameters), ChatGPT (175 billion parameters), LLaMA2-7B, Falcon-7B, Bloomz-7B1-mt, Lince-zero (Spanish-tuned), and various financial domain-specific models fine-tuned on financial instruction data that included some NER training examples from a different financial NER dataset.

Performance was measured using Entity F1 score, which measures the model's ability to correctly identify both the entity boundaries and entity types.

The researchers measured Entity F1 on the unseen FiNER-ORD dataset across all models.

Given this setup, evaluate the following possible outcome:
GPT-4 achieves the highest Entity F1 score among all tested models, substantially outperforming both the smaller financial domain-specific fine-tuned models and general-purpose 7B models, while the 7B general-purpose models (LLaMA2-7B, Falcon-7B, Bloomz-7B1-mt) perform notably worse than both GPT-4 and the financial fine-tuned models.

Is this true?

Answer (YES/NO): NO